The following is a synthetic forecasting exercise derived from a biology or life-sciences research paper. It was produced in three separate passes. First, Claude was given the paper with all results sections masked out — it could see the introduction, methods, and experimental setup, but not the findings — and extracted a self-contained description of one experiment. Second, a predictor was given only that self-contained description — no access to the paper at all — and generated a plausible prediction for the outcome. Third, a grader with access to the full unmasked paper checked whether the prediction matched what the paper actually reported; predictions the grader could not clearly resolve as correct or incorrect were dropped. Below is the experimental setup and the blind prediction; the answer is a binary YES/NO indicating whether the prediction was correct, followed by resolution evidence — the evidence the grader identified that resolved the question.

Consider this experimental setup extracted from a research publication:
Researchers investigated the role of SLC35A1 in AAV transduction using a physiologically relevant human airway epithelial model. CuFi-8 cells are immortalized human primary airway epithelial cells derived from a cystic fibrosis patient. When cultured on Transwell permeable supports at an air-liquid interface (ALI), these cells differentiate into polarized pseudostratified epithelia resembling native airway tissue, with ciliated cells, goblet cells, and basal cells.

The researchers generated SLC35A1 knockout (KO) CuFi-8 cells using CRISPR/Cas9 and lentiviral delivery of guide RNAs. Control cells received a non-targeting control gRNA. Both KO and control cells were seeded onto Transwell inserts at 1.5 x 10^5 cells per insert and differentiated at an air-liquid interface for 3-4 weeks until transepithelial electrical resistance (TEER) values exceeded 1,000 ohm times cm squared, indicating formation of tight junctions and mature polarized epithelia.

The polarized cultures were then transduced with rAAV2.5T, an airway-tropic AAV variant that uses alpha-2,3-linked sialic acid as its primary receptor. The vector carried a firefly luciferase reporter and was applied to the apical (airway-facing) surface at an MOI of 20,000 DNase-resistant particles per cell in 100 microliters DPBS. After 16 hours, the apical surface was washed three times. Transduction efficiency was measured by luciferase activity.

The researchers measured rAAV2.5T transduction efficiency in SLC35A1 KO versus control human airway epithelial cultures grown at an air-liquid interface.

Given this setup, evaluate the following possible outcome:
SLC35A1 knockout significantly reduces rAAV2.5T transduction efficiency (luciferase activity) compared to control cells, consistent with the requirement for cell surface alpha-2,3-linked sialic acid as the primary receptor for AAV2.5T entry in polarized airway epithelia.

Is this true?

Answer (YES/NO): NO